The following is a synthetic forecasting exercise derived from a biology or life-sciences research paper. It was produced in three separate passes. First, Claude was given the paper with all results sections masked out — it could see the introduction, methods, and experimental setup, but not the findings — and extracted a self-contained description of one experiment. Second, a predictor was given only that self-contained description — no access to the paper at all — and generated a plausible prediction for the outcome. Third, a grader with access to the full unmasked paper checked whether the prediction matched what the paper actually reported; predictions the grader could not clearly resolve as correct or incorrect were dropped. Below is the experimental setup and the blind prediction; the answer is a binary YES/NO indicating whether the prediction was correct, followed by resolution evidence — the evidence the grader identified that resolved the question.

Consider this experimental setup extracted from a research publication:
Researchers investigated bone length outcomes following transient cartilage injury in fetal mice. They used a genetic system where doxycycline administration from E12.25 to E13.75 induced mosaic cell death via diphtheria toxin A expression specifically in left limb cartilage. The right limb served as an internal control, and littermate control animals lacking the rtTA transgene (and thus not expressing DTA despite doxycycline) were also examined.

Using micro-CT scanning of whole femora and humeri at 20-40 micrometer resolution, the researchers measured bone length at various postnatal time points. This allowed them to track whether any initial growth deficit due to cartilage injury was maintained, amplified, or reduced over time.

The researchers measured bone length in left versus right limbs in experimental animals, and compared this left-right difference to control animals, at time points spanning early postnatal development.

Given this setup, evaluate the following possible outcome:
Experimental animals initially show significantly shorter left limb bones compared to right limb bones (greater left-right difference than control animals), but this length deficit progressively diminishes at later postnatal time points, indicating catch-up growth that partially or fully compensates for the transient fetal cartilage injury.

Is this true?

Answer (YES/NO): NO